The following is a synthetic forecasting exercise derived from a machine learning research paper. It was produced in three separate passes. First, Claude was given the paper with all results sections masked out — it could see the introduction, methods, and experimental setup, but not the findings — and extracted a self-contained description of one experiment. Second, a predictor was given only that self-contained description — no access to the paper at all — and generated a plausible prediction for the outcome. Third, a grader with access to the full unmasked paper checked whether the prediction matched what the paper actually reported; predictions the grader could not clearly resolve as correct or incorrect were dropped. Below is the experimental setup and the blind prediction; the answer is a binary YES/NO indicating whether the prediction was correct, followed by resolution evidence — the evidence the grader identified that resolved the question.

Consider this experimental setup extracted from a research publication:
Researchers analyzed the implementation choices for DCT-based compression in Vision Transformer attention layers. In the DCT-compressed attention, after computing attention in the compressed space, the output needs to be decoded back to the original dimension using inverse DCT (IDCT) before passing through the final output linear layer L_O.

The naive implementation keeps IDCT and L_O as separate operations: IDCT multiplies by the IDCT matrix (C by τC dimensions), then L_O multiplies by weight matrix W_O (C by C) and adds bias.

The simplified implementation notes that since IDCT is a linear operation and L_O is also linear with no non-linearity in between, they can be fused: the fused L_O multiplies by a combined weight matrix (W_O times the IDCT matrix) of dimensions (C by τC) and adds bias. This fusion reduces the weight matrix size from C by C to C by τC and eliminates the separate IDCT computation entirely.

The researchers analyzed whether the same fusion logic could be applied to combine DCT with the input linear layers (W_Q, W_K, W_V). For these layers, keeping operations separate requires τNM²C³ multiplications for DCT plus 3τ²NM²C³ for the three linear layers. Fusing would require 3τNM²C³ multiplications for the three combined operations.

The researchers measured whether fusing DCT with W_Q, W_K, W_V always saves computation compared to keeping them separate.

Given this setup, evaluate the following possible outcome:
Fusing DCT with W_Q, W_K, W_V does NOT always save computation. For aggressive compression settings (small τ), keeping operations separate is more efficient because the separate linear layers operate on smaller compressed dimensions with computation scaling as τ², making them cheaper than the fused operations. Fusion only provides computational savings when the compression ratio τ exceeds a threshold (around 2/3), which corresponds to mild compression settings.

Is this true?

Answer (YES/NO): YES